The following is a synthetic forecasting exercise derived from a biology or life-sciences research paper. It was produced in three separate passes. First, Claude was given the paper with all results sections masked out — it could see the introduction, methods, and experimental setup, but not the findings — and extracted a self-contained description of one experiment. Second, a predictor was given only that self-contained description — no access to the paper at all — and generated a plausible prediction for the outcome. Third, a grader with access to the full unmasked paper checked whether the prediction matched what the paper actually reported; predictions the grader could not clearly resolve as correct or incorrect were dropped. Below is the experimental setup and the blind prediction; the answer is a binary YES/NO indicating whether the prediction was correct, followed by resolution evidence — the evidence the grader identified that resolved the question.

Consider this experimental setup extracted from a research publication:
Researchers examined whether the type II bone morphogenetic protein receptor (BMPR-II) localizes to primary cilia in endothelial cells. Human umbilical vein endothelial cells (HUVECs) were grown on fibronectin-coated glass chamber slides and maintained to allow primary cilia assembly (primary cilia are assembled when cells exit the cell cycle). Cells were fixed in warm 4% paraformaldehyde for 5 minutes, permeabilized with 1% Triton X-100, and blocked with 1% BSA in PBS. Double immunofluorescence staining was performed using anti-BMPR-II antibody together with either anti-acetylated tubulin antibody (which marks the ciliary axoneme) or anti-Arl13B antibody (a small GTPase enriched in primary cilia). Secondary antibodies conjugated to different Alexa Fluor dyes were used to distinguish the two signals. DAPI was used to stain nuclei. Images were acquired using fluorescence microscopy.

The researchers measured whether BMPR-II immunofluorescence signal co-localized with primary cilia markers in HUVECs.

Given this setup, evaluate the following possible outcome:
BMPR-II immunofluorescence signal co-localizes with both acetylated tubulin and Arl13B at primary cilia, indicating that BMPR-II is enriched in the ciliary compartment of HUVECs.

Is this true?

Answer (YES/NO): NO